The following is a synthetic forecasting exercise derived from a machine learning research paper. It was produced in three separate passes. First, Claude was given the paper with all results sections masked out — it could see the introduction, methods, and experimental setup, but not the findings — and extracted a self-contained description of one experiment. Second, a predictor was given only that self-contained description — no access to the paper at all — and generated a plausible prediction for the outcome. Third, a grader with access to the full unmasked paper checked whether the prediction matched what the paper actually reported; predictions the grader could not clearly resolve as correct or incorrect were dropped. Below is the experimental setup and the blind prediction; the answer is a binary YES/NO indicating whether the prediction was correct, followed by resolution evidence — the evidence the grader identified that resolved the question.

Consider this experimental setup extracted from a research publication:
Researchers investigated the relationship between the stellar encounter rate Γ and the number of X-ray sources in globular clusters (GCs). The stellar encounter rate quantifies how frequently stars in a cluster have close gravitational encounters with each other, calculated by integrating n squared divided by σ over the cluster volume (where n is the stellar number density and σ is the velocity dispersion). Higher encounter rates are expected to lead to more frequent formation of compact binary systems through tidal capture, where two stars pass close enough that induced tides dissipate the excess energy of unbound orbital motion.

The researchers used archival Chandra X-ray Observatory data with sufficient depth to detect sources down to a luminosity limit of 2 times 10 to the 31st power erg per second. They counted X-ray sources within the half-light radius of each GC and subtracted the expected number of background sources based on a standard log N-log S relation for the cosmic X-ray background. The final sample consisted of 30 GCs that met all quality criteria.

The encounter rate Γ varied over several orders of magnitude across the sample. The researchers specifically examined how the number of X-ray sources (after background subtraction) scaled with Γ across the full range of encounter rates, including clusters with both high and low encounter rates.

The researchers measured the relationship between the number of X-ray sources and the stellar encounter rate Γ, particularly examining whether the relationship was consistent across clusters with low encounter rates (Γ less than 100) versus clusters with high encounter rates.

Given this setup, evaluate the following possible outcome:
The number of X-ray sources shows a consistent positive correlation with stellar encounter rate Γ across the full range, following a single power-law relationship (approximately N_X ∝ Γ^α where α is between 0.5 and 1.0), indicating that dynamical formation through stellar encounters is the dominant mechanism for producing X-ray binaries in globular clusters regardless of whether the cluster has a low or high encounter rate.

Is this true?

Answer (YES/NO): NO